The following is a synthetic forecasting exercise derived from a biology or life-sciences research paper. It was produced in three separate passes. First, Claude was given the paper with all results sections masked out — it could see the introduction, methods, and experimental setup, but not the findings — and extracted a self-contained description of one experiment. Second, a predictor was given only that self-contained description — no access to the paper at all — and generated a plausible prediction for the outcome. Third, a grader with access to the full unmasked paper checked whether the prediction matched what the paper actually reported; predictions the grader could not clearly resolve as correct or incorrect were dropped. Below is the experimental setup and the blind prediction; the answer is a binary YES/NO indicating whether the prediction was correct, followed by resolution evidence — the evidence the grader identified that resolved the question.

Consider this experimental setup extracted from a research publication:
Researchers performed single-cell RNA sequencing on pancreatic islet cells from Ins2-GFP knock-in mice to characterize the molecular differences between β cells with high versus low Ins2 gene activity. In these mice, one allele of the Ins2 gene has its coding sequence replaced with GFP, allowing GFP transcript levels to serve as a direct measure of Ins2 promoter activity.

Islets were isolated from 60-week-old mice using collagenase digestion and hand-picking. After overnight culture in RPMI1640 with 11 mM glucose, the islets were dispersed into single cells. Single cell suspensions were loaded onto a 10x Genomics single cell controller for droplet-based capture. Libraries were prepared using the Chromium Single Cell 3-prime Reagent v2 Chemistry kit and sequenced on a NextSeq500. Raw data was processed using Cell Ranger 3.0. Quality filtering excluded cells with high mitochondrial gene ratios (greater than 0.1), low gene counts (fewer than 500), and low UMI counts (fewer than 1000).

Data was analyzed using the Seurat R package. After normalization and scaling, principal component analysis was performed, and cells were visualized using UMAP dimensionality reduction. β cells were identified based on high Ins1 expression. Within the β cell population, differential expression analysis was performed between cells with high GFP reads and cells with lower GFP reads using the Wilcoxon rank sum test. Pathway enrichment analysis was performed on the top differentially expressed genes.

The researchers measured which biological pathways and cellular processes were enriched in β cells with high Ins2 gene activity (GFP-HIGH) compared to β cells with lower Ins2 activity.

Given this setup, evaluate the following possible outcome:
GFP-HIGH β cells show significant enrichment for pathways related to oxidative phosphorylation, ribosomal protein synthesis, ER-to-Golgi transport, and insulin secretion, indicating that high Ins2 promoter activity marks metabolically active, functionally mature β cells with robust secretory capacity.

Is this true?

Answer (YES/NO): NO